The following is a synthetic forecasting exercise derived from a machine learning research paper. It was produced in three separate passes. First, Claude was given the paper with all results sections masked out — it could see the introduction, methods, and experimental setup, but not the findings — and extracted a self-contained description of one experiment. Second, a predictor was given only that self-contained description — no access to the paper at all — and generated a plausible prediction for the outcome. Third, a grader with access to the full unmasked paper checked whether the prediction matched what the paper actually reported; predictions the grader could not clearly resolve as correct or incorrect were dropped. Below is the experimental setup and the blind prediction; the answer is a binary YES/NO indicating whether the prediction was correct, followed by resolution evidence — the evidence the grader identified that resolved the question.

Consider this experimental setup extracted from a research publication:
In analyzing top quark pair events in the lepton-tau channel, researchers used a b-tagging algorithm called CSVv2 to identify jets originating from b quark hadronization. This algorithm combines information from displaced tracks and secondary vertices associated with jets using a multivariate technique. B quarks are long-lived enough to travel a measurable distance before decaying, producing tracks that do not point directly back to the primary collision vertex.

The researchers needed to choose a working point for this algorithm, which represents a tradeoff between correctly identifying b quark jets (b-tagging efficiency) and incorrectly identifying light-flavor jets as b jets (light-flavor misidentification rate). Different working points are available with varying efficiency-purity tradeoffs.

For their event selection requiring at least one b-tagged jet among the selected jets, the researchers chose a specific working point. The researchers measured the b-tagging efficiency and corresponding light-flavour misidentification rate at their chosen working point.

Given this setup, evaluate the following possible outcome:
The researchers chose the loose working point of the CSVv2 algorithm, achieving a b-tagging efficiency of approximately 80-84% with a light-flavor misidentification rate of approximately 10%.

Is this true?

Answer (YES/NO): NO